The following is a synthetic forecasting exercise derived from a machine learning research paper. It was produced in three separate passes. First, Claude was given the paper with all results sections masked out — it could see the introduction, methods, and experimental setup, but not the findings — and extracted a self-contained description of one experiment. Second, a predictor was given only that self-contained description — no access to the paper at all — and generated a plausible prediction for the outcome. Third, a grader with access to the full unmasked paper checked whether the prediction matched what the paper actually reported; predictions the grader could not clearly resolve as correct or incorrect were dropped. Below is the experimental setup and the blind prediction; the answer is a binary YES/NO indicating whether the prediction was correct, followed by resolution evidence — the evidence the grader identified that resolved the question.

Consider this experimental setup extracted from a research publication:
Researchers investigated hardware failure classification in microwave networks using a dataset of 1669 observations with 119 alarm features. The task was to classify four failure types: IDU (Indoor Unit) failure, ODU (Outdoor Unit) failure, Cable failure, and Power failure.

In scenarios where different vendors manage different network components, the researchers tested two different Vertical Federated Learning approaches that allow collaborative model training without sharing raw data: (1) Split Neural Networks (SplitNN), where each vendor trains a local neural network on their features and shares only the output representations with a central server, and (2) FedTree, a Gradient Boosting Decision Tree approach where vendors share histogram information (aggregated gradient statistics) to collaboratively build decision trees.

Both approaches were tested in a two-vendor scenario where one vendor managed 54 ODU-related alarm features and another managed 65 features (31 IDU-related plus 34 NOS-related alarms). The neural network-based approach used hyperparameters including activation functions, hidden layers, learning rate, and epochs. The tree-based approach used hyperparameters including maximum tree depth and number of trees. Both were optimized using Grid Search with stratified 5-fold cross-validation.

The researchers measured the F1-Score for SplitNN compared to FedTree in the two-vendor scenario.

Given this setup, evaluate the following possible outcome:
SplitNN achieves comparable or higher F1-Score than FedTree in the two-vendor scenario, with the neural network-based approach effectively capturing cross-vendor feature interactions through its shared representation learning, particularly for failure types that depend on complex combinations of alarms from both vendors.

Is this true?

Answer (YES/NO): NO